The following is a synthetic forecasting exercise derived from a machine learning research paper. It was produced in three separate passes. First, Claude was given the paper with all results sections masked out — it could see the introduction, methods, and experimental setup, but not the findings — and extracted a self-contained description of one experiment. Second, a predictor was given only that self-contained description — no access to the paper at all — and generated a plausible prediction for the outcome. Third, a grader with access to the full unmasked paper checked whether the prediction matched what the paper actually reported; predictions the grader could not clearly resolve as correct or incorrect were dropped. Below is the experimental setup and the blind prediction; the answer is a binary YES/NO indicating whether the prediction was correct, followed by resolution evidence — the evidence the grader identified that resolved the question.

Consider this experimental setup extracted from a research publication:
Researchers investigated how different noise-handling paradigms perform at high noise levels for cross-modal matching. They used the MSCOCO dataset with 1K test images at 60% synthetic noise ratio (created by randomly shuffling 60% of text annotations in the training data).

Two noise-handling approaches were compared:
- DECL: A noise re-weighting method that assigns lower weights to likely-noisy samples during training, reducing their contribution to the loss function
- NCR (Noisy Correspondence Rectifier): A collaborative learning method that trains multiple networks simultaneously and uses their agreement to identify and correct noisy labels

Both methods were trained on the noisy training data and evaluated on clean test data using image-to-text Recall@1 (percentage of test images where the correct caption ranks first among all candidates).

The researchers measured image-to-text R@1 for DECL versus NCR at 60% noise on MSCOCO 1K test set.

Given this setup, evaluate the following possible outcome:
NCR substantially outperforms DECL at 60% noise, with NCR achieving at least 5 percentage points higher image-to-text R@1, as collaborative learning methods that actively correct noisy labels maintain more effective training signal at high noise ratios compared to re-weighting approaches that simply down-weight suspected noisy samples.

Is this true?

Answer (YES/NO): NO